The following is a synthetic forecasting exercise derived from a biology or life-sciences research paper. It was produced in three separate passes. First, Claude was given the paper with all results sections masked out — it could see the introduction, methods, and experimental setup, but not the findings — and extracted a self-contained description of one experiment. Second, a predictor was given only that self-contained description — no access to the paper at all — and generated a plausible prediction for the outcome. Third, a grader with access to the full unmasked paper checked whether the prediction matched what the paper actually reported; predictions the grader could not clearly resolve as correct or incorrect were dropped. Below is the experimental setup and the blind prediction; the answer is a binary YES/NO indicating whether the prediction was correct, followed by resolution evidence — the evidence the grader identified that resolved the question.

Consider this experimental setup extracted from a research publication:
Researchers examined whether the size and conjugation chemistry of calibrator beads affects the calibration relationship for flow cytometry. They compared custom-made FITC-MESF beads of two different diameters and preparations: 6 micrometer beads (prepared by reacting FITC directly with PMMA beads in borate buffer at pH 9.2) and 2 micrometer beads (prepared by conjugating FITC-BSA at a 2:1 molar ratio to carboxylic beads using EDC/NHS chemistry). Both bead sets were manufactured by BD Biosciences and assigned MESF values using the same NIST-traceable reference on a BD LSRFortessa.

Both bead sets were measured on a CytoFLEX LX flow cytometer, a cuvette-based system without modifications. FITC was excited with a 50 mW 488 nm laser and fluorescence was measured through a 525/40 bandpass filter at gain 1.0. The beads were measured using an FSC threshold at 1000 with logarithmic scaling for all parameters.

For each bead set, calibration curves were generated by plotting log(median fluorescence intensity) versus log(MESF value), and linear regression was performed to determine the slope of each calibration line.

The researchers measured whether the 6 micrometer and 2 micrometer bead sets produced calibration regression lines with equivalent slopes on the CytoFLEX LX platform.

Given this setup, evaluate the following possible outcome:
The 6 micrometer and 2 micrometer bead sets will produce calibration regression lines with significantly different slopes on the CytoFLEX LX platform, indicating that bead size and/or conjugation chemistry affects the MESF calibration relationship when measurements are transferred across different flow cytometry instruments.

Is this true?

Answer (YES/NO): YES